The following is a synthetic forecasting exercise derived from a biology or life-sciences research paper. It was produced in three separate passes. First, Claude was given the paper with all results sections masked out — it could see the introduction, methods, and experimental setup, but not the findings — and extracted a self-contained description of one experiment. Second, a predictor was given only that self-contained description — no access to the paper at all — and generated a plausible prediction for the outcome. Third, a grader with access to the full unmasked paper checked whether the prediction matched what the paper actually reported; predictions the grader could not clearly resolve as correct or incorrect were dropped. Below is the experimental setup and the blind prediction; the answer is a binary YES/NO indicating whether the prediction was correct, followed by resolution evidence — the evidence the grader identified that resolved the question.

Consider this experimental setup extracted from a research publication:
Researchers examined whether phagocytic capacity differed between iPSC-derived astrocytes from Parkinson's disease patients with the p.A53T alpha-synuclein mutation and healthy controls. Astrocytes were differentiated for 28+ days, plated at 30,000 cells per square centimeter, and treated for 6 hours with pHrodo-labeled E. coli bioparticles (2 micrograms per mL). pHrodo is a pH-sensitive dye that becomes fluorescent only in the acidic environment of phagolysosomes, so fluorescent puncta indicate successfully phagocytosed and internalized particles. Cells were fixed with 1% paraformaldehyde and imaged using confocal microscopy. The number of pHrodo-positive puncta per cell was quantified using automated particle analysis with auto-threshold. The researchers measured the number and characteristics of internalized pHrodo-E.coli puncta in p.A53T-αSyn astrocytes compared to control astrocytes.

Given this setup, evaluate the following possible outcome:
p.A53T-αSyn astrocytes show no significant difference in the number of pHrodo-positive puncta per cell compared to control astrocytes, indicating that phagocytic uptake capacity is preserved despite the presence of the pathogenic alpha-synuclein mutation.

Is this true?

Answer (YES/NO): NO